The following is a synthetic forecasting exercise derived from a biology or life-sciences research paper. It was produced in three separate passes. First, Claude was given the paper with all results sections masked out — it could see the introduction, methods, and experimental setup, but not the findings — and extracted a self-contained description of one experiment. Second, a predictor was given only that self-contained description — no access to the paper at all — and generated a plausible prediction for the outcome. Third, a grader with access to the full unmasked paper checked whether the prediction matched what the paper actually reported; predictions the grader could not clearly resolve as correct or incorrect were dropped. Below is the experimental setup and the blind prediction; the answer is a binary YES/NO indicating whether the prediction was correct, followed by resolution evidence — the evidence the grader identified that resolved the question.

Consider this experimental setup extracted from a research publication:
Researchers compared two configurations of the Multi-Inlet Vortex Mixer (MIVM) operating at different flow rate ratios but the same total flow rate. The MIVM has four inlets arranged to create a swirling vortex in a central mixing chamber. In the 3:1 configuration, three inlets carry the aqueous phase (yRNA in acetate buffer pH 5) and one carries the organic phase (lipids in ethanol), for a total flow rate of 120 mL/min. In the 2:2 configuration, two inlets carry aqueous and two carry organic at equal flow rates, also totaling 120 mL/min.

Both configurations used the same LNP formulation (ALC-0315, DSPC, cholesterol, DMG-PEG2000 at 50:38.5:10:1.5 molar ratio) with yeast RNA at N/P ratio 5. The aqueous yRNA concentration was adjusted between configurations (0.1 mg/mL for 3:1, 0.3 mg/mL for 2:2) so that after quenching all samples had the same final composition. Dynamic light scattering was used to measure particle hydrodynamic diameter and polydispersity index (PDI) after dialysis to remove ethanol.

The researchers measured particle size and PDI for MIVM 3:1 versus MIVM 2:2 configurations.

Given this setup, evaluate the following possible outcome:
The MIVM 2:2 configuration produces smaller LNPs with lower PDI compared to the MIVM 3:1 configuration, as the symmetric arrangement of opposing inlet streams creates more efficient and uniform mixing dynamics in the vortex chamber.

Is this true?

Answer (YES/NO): NO